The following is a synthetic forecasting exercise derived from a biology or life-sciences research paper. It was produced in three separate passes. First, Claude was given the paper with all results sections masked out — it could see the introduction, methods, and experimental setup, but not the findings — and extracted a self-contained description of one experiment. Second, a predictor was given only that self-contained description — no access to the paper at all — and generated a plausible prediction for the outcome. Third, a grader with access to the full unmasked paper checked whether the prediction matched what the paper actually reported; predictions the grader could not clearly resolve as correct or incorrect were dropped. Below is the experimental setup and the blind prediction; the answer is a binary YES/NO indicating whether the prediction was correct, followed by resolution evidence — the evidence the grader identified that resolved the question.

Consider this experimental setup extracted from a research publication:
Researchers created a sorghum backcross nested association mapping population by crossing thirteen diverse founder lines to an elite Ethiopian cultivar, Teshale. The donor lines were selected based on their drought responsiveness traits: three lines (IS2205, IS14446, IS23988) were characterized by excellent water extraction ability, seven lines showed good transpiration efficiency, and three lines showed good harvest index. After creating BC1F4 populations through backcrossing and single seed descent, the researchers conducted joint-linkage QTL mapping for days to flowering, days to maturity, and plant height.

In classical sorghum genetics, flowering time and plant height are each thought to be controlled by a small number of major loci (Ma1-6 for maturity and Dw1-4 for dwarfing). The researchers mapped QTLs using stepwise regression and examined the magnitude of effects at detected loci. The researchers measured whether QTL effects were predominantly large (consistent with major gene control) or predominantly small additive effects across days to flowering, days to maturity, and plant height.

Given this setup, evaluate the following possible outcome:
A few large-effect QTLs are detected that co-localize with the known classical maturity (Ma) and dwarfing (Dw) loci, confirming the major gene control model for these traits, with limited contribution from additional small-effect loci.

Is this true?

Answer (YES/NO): NO